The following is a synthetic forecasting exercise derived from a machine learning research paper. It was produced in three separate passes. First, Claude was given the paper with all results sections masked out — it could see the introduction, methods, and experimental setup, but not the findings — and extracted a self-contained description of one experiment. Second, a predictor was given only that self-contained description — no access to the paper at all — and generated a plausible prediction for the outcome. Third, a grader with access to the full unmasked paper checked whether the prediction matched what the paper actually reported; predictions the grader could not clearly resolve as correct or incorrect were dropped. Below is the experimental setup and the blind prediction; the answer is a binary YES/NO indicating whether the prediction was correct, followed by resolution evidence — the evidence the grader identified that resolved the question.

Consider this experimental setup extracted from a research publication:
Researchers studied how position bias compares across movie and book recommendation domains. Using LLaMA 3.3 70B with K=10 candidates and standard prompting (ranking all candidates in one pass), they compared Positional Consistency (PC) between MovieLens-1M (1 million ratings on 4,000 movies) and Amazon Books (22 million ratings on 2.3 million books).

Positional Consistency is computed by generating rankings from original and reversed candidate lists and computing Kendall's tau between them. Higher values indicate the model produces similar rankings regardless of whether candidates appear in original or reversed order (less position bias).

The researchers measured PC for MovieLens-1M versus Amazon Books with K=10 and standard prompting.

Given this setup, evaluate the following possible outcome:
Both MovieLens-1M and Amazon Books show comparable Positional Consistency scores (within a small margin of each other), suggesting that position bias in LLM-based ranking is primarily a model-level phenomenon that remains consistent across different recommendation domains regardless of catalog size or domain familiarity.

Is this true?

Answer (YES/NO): NO